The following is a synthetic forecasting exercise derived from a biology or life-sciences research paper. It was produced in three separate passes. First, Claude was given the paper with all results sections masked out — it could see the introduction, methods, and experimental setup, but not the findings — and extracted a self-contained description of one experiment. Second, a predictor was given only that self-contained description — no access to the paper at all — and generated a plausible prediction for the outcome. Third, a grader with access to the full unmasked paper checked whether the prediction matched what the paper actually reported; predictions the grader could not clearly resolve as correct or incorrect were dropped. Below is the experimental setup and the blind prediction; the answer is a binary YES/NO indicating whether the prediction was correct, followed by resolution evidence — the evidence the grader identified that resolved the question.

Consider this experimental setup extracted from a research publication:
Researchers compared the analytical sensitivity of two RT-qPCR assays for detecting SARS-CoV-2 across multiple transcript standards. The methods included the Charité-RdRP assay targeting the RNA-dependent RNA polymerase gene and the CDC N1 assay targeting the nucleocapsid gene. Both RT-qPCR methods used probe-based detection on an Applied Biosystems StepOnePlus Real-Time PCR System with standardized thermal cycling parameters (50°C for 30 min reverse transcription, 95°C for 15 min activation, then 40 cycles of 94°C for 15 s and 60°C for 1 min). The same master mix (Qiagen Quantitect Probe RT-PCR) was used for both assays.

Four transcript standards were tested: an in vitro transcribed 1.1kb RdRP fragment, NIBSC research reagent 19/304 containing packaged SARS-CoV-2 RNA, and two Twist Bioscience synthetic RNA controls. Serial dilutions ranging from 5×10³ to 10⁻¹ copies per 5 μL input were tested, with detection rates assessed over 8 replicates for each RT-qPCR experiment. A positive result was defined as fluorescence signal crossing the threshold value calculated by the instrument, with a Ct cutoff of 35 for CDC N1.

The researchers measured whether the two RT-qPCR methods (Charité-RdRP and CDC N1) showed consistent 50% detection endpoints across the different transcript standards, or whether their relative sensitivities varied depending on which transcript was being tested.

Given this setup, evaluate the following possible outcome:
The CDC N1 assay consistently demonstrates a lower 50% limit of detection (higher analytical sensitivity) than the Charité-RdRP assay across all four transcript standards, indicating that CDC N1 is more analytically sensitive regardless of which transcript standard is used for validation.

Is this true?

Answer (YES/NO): NO